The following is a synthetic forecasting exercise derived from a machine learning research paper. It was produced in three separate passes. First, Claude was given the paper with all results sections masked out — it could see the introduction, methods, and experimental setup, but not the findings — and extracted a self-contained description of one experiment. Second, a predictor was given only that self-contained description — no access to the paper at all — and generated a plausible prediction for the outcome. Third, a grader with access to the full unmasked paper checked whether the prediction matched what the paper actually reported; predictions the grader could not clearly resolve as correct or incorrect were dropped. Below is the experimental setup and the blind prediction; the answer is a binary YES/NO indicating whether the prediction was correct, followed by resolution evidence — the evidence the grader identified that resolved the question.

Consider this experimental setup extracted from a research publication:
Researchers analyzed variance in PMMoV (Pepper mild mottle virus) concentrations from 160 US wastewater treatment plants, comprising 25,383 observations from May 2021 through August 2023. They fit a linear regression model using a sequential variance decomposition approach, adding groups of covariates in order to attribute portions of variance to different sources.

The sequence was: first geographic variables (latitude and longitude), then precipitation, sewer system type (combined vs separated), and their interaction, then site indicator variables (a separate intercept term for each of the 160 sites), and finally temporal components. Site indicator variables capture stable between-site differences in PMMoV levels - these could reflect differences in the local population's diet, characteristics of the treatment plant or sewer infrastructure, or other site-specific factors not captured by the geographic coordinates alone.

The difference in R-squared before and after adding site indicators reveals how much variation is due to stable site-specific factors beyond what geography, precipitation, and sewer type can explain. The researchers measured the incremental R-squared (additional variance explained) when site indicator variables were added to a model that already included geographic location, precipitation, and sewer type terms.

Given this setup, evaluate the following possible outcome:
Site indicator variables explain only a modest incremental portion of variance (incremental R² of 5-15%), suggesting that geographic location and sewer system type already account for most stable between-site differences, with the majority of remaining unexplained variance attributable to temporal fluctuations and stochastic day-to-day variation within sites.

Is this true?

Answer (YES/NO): NO